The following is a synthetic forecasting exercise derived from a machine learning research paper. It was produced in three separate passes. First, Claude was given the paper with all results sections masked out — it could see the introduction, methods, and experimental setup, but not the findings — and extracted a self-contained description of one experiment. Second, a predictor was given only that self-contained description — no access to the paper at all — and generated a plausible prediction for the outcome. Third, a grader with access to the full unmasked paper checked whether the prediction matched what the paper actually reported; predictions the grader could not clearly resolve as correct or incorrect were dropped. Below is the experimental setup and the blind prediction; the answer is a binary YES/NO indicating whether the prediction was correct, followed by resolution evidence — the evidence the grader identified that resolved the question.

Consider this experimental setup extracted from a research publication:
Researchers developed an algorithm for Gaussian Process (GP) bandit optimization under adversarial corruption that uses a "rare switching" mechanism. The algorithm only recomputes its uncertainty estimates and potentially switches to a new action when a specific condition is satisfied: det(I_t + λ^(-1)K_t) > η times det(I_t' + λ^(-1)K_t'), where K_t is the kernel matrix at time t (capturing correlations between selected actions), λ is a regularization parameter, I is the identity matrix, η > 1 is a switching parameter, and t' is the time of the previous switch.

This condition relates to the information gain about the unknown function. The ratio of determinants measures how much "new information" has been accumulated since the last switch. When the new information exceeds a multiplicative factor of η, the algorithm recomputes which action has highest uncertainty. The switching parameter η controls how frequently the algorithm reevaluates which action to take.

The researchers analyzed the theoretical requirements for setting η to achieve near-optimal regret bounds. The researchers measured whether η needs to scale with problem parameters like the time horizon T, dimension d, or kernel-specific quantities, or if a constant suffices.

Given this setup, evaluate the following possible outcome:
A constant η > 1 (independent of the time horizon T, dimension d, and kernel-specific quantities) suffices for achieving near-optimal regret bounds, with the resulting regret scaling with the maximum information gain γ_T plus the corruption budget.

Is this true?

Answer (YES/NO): YES